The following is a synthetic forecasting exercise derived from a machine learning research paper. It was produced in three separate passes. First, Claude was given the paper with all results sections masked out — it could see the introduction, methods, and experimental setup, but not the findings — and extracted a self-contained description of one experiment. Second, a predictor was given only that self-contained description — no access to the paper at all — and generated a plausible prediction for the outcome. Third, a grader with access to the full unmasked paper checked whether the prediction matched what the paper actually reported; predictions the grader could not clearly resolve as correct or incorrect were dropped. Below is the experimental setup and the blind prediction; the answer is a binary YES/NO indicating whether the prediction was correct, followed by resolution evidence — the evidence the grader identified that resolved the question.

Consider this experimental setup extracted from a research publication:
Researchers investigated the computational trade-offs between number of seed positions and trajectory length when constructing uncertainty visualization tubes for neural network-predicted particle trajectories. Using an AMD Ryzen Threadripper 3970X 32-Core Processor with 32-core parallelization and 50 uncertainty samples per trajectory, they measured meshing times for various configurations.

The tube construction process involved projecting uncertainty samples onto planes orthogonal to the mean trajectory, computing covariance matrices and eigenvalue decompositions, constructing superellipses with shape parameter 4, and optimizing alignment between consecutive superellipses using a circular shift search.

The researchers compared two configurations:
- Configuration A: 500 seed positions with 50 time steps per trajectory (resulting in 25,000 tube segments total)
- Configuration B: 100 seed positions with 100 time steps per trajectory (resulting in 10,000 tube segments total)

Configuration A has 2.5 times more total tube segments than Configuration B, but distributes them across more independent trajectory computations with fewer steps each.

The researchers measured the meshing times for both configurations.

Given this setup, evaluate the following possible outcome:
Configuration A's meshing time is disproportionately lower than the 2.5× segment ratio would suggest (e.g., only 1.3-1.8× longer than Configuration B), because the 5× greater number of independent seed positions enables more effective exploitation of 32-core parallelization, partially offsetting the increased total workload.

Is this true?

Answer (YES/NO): YES